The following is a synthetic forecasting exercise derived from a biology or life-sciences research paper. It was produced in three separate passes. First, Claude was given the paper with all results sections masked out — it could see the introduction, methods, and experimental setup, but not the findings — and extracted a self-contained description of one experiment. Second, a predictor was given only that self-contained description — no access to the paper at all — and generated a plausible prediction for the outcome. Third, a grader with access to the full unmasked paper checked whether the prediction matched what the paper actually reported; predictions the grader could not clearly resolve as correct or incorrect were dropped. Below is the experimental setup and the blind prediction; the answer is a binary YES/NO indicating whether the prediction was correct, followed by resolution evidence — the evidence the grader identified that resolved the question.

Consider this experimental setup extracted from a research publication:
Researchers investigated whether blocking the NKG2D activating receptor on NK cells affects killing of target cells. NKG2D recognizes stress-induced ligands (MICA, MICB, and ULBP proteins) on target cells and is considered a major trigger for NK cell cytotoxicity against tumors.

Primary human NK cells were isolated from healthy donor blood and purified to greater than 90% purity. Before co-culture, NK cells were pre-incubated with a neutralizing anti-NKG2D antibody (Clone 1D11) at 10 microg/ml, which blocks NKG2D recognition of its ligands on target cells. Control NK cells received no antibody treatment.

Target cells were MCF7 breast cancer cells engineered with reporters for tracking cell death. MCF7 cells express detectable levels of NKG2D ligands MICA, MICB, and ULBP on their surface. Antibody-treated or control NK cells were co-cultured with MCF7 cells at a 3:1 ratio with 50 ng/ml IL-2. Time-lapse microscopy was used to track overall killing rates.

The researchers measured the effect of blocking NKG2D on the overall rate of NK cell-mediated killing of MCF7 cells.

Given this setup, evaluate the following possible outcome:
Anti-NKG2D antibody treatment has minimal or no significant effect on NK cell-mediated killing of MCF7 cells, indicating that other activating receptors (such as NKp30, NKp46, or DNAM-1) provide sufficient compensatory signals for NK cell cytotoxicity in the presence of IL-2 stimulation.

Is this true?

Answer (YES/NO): NO